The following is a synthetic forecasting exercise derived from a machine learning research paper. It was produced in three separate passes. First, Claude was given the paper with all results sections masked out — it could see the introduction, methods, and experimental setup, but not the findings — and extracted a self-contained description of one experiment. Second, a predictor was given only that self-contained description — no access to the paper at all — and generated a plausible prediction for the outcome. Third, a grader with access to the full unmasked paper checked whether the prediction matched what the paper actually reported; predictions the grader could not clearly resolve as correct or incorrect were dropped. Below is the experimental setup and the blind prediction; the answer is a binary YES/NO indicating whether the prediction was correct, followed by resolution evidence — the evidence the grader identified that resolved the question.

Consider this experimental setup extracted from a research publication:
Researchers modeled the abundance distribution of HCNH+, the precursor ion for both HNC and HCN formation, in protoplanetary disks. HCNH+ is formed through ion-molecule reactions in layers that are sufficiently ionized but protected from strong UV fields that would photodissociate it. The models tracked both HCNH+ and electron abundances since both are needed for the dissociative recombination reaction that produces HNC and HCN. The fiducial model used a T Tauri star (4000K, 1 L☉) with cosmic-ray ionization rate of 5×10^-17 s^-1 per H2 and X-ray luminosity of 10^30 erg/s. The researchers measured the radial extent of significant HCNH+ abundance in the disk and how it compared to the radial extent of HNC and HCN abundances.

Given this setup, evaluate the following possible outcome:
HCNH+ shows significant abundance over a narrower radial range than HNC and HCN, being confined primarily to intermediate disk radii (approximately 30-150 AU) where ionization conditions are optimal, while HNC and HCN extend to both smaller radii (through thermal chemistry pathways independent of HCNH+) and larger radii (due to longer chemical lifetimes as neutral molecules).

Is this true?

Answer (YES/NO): NO